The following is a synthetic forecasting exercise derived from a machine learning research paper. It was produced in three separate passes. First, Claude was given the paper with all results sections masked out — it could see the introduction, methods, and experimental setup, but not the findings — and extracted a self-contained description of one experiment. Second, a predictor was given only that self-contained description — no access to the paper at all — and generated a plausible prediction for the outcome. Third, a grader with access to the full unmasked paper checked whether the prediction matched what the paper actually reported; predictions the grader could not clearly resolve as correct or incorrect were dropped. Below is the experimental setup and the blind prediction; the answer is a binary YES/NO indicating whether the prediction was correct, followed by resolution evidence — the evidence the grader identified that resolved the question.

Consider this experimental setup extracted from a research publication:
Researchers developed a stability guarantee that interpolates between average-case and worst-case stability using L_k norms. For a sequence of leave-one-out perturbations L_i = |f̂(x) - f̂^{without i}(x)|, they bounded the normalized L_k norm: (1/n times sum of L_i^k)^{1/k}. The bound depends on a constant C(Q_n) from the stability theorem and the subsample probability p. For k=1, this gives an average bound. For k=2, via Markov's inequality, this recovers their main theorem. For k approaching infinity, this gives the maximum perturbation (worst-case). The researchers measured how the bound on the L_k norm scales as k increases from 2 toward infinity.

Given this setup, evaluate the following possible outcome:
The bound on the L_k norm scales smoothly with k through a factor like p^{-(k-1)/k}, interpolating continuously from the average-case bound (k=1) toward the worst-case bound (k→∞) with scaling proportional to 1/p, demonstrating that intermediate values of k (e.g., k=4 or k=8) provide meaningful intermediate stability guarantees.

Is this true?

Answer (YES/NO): NO